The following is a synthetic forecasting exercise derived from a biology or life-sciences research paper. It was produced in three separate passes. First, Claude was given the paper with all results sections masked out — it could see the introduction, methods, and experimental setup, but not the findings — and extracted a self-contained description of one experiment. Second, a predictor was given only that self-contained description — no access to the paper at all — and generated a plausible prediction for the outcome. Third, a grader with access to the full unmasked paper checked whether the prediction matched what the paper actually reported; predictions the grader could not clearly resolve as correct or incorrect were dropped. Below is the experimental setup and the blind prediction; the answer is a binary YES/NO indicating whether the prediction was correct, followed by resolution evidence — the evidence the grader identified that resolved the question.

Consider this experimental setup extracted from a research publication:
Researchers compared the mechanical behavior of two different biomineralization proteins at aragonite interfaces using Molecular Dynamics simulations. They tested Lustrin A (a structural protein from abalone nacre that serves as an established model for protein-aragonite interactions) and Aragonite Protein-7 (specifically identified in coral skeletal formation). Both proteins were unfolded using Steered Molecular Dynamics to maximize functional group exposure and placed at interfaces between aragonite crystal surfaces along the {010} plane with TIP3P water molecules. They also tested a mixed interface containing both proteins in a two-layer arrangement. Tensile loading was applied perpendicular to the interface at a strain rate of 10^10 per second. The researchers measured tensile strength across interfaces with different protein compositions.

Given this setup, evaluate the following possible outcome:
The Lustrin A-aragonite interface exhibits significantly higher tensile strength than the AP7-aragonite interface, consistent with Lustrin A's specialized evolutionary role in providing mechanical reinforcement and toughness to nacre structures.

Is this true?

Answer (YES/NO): NO